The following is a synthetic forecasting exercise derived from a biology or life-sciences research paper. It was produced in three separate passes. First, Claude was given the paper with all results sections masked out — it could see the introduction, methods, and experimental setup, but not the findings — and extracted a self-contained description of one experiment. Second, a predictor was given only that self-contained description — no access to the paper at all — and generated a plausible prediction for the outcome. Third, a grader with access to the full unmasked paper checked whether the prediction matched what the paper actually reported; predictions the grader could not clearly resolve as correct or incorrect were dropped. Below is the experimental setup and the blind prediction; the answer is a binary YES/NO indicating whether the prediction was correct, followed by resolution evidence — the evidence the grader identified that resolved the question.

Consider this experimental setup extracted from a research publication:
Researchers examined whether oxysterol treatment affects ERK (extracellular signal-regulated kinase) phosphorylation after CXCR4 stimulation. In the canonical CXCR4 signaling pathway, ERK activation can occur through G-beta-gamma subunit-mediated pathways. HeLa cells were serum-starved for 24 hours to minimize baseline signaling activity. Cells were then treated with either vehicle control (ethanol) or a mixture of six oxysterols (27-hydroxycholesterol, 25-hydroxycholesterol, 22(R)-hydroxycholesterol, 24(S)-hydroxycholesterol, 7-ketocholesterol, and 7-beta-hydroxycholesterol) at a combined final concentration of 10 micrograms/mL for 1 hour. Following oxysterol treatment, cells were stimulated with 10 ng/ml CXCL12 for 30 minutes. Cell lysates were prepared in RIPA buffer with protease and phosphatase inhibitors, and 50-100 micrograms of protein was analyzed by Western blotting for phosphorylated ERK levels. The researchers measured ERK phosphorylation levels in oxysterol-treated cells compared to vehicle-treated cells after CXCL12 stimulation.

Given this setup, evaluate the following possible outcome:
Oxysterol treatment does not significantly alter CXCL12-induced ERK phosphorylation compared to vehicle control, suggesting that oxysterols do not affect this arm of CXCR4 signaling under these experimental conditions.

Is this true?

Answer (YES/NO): NO